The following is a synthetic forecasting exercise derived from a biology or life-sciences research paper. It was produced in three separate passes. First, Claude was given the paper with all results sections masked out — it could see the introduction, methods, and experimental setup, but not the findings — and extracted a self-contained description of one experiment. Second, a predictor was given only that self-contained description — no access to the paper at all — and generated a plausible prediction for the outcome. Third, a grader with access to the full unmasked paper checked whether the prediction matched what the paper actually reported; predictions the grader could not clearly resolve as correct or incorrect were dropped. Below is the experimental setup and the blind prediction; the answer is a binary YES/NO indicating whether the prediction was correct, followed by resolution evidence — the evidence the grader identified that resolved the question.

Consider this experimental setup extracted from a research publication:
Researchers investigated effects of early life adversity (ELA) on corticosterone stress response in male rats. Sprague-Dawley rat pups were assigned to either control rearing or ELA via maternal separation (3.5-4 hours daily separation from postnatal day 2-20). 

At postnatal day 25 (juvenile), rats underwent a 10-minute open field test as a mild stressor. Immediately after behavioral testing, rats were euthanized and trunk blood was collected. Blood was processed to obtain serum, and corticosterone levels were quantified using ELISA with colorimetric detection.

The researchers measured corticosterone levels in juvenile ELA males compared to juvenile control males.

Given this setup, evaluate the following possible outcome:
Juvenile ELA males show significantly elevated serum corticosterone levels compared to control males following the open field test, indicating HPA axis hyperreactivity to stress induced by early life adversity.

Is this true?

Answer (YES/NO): NO